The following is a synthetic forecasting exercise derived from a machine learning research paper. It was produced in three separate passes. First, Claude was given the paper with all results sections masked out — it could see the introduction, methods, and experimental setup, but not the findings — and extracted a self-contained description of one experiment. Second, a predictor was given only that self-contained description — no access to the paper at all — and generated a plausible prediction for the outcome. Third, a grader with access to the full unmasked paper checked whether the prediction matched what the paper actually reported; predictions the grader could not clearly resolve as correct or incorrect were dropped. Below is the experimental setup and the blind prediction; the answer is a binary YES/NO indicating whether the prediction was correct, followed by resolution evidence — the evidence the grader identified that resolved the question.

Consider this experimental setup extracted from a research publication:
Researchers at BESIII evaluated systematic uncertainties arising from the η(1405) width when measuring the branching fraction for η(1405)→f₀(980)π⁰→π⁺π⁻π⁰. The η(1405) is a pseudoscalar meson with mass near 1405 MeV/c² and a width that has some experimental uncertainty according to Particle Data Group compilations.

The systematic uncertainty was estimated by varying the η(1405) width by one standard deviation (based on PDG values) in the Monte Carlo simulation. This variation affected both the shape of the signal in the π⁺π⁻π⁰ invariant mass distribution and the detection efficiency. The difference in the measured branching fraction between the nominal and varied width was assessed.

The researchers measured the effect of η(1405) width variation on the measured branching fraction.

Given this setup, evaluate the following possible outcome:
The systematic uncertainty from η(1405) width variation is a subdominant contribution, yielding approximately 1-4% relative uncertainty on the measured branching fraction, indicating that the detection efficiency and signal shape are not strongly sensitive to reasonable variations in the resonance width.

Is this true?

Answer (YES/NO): YES